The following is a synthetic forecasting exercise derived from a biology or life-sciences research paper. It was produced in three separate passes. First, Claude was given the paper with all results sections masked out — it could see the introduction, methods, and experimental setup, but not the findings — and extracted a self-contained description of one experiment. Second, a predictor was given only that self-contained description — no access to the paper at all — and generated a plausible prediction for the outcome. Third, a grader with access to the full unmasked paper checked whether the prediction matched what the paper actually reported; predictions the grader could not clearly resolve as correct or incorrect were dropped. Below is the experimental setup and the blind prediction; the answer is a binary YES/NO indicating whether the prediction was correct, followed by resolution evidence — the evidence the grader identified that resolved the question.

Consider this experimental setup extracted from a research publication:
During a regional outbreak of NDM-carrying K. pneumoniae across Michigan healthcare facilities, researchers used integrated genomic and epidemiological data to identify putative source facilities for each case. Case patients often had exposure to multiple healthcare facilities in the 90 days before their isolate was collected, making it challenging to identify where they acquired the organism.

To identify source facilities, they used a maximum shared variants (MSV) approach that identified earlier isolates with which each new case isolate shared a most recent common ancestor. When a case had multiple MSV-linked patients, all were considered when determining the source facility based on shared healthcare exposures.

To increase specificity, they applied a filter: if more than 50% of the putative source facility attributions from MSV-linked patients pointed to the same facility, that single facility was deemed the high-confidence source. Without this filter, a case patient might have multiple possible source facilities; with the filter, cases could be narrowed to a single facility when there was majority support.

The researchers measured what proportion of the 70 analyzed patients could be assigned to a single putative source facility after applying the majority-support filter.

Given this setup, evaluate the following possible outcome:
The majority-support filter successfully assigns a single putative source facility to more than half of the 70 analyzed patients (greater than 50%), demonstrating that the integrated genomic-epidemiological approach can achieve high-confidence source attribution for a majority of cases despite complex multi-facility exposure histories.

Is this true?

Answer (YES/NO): YES